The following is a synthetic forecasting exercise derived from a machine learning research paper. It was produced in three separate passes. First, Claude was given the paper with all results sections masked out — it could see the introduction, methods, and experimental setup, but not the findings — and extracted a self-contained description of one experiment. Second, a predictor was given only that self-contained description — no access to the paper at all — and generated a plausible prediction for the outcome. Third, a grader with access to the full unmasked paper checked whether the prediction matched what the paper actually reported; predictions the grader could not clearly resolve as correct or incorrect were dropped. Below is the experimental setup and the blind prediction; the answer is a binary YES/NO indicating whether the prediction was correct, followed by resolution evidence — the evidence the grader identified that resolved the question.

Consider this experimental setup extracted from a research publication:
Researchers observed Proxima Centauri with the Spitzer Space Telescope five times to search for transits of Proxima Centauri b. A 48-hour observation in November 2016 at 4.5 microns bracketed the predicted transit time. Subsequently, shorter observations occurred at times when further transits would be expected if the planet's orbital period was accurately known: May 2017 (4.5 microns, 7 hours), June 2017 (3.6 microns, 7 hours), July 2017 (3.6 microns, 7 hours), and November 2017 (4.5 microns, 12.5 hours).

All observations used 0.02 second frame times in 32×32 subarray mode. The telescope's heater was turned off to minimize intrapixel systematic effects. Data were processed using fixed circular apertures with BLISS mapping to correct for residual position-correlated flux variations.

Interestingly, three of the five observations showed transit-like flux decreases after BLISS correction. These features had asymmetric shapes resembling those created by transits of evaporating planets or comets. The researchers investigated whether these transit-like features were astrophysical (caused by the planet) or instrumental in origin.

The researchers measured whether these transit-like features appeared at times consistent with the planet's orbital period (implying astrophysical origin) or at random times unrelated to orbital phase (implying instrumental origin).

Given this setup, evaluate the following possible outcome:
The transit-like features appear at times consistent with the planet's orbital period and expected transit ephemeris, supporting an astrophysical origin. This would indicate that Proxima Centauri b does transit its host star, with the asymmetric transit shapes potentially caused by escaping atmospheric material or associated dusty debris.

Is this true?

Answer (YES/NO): NO